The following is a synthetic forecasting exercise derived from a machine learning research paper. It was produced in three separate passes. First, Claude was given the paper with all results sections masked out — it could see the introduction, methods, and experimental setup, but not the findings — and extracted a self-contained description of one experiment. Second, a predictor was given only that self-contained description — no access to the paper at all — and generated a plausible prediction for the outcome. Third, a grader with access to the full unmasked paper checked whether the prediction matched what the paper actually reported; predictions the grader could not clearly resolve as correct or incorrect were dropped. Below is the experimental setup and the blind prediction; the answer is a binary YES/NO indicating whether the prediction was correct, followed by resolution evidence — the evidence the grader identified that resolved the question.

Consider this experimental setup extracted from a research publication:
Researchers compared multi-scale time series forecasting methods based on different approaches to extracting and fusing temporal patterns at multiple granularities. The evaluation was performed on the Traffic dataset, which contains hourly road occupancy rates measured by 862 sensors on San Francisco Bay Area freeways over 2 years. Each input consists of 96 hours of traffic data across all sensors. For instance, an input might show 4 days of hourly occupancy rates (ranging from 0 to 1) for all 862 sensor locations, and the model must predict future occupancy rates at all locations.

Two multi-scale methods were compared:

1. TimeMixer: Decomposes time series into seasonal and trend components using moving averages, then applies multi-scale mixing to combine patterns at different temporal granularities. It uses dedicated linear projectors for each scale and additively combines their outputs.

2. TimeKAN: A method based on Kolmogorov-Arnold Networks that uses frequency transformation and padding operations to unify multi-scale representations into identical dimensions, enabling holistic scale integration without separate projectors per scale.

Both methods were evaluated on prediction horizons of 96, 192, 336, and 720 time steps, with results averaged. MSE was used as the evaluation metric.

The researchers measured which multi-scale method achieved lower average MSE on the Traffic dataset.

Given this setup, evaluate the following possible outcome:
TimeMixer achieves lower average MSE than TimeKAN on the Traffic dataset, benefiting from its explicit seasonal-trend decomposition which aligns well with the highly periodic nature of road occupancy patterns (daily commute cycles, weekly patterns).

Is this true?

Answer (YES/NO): YES